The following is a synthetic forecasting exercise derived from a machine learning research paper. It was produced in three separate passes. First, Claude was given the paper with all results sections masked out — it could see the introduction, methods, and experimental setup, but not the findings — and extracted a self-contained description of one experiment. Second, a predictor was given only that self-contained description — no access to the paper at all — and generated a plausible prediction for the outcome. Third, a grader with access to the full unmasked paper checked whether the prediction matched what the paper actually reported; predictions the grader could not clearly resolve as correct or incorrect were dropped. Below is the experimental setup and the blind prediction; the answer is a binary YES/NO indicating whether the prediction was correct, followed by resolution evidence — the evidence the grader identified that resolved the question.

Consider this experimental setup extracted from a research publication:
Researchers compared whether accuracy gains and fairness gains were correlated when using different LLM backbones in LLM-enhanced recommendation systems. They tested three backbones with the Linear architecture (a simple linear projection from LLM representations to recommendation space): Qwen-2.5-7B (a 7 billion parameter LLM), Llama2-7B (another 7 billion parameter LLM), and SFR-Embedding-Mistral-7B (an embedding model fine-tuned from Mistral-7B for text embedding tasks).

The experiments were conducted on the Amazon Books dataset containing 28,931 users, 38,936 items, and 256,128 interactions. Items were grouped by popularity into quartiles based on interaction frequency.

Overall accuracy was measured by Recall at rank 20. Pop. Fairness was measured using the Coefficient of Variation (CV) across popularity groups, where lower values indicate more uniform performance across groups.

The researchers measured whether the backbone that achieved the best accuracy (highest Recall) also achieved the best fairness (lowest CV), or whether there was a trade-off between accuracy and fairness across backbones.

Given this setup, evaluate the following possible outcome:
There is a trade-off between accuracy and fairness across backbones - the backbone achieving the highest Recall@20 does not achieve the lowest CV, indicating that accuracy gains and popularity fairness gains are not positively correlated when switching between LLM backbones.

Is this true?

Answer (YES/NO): NO